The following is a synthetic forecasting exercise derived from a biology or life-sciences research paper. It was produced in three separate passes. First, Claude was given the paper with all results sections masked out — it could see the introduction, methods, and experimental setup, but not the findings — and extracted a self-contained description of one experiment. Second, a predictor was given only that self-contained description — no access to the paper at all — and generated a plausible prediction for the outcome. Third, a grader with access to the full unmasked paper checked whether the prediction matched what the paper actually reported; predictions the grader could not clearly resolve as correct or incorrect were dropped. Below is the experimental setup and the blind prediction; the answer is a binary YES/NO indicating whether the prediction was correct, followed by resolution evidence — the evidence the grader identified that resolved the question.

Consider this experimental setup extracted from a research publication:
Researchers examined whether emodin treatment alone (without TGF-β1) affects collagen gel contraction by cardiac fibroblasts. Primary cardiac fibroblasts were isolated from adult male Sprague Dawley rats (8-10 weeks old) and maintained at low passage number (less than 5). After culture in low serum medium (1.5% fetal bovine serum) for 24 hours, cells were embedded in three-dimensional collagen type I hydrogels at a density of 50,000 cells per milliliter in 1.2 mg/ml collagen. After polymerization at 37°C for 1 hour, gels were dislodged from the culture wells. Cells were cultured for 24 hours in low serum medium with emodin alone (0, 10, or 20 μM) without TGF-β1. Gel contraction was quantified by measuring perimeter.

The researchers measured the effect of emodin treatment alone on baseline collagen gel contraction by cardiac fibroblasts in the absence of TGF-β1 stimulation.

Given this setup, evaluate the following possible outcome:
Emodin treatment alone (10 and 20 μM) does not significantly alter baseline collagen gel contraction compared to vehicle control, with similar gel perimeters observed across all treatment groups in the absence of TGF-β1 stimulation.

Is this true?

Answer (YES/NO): YES